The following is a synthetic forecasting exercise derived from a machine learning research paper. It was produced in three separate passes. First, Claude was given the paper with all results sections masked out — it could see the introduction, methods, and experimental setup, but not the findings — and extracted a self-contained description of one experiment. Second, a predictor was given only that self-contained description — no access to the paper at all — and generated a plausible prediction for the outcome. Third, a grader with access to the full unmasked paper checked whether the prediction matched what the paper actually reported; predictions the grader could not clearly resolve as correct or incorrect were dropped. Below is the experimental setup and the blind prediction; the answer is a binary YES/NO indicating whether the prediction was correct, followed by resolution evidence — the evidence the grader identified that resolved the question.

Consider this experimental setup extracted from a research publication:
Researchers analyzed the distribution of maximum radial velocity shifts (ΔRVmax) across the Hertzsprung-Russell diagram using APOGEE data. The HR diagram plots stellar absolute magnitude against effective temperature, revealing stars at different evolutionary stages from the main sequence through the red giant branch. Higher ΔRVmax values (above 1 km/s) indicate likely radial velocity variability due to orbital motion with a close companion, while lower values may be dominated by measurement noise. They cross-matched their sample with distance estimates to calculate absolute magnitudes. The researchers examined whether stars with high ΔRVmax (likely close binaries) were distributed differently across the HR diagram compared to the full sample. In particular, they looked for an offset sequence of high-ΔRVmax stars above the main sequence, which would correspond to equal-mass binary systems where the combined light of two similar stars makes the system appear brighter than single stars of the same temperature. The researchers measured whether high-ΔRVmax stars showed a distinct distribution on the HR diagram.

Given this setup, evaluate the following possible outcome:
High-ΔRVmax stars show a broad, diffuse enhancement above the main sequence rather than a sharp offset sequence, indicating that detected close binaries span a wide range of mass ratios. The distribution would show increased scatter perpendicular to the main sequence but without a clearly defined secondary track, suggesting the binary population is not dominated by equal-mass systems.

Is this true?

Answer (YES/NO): NO